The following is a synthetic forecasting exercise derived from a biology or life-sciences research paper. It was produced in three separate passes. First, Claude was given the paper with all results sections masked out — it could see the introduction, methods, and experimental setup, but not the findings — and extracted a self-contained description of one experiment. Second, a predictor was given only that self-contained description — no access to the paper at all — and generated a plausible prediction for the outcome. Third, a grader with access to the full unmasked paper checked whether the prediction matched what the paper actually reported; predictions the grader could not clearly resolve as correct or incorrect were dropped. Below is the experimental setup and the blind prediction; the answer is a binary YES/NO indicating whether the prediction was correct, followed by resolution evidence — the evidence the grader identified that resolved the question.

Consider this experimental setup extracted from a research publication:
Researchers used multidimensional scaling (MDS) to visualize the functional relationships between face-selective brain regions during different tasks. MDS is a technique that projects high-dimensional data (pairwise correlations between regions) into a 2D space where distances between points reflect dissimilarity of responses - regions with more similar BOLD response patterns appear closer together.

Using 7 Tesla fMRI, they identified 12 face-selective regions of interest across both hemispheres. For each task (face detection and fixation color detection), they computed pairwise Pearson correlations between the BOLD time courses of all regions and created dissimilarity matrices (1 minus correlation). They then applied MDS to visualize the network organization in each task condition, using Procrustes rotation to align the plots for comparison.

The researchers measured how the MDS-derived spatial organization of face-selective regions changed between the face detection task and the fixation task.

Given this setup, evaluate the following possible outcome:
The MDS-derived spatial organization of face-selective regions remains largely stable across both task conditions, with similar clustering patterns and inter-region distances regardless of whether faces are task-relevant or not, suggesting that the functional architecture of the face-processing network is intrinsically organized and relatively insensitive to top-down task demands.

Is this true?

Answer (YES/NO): NO